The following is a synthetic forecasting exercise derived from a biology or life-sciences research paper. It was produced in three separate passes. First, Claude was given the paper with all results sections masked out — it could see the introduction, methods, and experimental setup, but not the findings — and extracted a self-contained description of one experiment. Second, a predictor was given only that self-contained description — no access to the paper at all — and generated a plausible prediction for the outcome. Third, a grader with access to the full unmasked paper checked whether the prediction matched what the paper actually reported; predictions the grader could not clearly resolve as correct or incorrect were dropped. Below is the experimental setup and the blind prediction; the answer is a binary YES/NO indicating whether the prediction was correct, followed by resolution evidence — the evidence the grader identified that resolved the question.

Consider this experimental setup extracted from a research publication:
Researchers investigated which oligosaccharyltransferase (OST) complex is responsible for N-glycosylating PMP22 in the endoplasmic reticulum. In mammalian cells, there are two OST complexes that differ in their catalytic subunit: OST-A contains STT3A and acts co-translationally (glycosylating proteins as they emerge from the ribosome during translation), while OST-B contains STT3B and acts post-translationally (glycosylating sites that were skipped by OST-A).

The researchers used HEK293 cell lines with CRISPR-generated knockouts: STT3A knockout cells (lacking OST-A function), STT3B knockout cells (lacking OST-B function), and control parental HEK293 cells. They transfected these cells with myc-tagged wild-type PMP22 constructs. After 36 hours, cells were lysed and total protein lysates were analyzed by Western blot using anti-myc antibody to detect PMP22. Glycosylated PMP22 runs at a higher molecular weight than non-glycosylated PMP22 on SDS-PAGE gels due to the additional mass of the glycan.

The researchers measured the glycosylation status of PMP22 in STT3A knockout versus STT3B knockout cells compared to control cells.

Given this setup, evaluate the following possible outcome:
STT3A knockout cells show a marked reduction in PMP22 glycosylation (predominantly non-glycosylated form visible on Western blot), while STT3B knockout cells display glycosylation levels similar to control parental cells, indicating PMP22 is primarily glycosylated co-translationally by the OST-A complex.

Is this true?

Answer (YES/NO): NO